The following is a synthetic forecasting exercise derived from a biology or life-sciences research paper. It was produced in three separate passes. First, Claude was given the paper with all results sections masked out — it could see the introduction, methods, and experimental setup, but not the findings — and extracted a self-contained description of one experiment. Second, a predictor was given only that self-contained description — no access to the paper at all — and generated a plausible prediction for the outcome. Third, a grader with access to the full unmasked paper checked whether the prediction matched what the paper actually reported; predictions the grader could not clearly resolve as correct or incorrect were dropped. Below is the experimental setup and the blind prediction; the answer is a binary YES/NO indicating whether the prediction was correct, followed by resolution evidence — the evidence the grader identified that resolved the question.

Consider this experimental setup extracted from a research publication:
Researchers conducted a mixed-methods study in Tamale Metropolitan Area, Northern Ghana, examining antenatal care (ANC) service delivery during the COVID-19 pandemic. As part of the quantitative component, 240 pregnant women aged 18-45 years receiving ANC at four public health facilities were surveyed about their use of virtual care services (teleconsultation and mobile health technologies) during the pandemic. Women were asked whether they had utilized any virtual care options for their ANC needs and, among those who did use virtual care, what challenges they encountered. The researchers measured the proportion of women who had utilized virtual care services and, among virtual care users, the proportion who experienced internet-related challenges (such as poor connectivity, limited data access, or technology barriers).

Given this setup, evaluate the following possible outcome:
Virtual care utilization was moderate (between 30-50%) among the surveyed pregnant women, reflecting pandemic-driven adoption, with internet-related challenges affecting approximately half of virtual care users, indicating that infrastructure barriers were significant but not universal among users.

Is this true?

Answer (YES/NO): NO